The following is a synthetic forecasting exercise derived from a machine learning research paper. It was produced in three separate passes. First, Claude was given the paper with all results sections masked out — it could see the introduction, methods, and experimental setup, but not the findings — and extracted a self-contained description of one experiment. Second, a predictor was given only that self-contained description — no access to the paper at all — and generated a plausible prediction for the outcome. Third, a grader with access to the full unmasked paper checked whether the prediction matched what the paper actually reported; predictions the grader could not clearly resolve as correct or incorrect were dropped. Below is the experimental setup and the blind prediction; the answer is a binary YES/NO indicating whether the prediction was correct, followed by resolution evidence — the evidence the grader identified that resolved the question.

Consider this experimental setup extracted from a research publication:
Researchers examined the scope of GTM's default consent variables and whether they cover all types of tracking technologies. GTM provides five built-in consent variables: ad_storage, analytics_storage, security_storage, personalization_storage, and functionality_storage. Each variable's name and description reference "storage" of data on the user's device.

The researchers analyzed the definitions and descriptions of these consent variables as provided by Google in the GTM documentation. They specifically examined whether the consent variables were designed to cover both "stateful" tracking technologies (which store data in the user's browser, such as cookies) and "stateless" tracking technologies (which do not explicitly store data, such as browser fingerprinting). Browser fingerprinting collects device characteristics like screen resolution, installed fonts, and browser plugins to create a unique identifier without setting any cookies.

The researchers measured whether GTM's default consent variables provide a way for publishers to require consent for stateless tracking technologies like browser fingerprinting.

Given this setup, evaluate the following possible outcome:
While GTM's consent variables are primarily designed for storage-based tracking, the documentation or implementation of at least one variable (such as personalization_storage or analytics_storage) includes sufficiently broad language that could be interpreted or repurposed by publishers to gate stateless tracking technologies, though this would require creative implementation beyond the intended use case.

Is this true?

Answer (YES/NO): NO